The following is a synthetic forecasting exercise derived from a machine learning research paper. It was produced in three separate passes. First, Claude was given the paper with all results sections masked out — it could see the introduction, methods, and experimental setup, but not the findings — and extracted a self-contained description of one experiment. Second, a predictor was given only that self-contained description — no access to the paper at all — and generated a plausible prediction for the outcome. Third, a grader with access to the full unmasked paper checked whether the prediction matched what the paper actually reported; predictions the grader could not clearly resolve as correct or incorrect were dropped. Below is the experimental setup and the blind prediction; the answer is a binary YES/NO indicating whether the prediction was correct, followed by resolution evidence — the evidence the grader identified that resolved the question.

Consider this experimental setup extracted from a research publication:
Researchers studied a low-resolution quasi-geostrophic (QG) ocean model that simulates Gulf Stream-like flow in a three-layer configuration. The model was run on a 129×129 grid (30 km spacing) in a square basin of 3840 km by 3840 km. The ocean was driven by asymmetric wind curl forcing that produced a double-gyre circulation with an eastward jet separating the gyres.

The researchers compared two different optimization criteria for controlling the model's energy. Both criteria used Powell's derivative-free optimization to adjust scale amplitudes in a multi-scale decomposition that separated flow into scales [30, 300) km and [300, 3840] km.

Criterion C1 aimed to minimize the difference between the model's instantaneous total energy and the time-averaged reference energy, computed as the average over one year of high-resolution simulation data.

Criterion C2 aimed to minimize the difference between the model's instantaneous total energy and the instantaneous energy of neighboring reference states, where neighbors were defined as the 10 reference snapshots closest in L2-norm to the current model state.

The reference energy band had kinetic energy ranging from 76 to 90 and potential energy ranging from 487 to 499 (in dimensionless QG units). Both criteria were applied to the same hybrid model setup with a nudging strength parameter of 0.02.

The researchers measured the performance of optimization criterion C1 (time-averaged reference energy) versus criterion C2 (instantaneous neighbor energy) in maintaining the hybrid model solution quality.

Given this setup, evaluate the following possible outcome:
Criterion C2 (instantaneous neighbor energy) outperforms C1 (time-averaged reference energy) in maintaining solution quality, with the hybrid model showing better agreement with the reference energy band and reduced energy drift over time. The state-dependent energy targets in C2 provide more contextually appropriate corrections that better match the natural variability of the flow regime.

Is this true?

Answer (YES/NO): YES